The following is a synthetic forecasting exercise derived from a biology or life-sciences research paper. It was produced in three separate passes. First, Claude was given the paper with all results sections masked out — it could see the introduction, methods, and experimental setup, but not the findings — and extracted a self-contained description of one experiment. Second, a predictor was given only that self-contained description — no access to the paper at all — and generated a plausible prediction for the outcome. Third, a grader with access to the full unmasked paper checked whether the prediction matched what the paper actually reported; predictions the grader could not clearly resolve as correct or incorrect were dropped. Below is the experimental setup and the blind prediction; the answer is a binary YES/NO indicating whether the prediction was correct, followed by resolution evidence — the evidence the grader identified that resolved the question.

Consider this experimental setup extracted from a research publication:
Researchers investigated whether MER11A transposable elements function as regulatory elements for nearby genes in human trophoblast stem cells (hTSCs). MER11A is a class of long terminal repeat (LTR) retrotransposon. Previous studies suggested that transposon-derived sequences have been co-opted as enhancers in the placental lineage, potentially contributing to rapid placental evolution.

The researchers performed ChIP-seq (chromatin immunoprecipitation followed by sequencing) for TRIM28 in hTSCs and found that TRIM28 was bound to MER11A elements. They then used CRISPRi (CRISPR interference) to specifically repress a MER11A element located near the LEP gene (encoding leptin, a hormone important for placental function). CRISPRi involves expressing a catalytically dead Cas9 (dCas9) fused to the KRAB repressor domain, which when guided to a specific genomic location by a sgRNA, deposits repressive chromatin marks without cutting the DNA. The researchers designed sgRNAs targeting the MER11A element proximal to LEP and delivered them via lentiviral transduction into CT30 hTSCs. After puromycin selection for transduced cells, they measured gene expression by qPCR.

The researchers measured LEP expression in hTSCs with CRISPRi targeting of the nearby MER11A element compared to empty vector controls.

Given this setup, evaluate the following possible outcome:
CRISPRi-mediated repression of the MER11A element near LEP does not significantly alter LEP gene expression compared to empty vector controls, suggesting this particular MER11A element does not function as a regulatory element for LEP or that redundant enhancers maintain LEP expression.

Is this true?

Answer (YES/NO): NO